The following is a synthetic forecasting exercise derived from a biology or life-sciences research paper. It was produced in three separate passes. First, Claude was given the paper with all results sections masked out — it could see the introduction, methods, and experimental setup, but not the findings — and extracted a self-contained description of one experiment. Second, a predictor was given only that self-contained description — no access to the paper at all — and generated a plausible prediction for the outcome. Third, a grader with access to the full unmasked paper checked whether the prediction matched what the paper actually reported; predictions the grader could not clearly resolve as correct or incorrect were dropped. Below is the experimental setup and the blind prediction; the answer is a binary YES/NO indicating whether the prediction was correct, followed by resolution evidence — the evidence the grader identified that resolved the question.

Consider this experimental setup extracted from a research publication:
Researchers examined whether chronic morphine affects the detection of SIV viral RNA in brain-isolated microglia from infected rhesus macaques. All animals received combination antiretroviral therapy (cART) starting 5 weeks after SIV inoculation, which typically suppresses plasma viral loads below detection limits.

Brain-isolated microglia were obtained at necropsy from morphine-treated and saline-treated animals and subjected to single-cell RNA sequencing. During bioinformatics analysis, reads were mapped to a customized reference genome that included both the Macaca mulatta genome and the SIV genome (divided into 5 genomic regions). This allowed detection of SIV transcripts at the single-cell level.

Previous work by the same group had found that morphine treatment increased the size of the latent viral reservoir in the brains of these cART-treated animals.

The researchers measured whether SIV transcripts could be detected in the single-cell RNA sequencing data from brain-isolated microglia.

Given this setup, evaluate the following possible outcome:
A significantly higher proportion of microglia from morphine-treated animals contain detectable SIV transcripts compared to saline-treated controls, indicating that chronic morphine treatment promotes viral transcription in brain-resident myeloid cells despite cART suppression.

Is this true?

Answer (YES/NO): NO